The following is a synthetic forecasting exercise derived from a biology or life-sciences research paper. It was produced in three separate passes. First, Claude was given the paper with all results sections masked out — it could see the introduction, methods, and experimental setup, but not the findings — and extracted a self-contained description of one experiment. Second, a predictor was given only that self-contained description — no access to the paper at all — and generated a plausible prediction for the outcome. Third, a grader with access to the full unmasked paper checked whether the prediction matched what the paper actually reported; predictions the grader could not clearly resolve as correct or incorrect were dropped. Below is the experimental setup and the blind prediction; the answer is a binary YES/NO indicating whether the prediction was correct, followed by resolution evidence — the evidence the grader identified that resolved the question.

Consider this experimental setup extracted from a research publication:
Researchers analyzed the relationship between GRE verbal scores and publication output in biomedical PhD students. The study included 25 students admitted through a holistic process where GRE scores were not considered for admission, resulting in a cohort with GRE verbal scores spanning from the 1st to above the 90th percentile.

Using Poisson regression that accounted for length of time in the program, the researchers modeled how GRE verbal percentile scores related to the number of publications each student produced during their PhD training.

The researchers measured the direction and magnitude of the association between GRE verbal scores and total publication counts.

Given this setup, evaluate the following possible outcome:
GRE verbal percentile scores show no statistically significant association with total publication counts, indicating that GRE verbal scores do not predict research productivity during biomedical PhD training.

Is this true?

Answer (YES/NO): YES